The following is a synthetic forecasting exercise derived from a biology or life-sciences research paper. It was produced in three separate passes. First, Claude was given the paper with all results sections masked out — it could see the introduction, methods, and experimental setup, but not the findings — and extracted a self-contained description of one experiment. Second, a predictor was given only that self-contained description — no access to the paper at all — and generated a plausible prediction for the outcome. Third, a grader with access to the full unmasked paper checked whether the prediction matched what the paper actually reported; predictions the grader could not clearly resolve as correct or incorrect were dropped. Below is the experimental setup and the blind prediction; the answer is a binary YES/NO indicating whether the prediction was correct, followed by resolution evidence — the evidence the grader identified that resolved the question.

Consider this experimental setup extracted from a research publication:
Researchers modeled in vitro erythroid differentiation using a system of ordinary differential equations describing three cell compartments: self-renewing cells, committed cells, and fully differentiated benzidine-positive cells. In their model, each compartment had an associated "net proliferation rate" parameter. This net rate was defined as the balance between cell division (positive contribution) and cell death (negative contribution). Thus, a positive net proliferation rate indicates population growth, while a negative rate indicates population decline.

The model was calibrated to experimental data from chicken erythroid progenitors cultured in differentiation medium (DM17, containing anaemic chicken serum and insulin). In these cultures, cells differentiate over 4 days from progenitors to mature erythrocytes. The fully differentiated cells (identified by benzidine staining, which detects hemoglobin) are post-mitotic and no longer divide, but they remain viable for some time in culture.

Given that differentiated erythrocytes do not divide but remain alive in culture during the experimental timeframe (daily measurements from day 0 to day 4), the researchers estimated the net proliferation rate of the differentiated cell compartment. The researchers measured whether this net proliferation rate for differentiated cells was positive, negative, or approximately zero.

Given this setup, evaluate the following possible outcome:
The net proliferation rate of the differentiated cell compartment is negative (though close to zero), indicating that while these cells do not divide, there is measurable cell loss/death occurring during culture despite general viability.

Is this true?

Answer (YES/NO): NO